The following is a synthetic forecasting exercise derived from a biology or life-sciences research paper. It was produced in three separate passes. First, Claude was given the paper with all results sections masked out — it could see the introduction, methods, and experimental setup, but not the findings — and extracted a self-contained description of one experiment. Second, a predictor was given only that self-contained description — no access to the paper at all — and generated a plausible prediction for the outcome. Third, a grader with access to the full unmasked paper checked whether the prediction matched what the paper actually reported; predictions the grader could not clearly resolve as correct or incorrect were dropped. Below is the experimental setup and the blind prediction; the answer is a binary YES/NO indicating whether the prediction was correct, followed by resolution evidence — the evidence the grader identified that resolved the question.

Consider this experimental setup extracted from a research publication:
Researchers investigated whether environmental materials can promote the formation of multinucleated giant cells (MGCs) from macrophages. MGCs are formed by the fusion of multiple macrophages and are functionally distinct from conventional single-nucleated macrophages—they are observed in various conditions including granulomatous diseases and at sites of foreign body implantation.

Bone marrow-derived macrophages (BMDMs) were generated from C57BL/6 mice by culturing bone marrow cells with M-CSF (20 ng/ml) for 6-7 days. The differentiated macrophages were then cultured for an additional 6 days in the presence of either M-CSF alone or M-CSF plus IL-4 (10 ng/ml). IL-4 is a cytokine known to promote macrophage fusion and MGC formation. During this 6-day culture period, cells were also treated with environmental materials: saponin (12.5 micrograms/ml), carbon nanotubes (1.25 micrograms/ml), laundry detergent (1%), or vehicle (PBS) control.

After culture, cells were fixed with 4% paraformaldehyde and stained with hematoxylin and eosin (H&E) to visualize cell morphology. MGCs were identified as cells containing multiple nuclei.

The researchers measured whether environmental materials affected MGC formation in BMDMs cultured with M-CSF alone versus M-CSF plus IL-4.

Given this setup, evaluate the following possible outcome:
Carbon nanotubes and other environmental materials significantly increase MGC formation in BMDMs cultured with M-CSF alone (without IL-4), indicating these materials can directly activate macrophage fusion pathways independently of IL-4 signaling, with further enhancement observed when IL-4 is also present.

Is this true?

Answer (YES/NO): NO